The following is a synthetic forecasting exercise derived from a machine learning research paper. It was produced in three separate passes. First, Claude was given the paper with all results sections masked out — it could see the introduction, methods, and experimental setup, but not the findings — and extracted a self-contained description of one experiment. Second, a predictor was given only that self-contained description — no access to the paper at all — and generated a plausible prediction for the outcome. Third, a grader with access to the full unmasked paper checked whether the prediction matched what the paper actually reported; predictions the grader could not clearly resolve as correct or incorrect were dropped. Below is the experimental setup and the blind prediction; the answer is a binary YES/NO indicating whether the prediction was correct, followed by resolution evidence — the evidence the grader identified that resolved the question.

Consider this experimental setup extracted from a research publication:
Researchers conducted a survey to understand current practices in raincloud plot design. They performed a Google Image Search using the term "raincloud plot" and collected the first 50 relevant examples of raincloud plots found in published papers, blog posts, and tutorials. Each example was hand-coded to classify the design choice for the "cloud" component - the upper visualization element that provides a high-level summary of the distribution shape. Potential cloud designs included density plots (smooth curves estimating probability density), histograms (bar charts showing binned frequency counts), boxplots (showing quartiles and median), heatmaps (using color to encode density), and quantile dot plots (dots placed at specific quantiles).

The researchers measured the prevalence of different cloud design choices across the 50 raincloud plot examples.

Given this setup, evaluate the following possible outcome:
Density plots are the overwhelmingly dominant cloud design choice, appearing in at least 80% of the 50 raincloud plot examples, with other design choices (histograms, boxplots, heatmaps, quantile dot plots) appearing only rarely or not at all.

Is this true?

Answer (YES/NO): YES